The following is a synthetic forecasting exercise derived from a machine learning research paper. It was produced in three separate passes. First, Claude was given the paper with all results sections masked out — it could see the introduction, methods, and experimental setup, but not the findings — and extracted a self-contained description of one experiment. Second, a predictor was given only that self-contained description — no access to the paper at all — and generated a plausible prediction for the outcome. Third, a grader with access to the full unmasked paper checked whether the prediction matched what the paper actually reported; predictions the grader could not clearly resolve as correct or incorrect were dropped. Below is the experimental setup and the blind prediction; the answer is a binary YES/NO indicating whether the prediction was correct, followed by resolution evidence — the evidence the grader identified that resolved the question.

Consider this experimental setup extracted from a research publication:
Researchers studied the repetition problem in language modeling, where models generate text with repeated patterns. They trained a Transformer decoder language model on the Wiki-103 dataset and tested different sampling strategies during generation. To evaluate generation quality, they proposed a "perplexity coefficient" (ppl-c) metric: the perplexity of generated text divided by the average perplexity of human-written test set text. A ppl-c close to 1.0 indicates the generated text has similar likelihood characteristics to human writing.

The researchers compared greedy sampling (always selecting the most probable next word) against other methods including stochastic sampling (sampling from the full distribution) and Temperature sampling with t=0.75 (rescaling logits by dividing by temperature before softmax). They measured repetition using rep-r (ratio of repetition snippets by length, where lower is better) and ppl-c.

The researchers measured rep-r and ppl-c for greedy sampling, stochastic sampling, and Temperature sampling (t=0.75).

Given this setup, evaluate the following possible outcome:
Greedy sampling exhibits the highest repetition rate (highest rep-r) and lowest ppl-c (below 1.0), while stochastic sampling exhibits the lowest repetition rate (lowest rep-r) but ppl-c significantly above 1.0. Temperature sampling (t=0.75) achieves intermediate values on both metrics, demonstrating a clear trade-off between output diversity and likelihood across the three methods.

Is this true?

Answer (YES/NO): YES